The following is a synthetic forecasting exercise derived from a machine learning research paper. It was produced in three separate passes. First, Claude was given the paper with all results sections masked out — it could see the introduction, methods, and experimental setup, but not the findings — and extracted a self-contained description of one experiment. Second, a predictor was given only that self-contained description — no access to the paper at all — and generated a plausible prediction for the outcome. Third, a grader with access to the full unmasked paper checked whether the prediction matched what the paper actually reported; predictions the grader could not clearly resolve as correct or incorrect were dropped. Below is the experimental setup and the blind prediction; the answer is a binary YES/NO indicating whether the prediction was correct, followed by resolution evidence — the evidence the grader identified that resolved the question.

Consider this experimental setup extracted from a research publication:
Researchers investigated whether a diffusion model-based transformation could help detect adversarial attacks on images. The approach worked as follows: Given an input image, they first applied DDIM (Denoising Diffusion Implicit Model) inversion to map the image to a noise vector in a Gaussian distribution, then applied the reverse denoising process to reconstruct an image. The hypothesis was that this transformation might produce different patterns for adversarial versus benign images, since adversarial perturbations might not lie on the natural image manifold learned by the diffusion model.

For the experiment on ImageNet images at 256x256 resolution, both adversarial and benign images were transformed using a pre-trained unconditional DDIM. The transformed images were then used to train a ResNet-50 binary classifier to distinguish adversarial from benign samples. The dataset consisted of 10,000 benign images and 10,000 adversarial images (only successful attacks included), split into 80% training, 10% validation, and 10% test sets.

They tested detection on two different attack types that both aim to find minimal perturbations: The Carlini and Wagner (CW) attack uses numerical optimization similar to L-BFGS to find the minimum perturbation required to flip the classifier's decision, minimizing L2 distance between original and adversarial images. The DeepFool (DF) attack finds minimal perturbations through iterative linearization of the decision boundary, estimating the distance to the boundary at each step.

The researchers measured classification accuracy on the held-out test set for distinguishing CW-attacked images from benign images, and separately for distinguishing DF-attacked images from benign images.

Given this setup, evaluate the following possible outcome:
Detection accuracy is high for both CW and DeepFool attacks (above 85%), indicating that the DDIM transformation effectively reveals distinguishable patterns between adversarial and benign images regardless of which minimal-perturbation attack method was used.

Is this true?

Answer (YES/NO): YES